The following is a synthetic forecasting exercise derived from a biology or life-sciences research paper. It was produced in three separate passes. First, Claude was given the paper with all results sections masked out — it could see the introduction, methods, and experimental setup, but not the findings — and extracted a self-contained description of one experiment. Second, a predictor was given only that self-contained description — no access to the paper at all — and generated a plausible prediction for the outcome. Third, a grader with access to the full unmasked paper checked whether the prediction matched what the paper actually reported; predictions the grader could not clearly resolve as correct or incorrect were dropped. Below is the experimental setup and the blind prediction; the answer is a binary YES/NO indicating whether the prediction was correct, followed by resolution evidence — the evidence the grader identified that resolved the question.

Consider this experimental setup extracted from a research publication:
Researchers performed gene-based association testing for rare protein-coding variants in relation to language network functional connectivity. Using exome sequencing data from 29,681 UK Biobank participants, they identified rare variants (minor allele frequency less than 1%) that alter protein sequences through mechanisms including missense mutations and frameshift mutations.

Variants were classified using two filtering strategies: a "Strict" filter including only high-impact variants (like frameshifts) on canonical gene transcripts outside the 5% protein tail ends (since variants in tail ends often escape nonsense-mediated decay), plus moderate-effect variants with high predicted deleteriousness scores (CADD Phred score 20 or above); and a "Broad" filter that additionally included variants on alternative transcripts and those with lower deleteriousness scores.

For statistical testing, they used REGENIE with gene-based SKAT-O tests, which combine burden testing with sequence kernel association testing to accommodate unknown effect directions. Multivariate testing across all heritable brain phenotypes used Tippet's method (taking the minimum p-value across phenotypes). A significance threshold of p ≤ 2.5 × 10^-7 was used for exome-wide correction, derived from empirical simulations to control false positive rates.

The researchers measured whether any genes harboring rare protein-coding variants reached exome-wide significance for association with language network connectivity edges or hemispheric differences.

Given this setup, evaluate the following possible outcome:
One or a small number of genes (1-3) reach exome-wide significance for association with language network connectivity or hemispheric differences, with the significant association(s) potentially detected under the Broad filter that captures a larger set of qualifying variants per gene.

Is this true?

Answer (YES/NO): NO